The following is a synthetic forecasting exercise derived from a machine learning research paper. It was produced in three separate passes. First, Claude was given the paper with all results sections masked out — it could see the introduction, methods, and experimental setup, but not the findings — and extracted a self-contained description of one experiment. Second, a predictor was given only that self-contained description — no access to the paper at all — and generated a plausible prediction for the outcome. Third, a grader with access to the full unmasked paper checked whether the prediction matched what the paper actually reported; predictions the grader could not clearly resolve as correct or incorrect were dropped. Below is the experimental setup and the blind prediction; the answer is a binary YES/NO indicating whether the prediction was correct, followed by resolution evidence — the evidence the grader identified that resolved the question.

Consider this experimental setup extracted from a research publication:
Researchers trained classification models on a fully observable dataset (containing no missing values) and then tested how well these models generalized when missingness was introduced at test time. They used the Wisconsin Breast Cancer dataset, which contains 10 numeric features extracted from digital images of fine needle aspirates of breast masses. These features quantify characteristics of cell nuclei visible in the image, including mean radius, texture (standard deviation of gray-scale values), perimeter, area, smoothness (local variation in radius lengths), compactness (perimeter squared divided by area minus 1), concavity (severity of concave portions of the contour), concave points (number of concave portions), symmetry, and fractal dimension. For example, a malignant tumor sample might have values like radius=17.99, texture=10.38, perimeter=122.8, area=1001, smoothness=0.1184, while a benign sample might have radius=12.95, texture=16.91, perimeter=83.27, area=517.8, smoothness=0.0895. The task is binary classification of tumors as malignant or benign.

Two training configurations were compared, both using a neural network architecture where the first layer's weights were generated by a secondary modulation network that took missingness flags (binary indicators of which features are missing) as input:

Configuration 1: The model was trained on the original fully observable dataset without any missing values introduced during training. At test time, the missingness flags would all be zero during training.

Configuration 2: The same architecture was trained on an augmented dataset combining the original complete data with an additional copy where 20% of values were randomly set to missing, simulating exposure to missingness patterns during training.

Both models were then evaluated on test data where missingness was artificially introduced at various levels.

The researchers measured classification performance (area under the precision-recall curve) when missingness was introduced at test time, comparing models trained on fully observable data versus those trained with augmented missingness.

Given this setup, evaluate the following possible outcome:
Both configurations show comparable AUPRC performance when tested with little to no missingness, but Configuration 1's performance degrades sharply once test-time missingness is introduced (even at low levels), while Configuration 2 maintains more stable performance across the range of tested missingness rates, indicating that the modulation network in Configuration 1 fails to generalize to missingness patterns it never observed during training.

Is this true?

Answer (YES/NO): NO